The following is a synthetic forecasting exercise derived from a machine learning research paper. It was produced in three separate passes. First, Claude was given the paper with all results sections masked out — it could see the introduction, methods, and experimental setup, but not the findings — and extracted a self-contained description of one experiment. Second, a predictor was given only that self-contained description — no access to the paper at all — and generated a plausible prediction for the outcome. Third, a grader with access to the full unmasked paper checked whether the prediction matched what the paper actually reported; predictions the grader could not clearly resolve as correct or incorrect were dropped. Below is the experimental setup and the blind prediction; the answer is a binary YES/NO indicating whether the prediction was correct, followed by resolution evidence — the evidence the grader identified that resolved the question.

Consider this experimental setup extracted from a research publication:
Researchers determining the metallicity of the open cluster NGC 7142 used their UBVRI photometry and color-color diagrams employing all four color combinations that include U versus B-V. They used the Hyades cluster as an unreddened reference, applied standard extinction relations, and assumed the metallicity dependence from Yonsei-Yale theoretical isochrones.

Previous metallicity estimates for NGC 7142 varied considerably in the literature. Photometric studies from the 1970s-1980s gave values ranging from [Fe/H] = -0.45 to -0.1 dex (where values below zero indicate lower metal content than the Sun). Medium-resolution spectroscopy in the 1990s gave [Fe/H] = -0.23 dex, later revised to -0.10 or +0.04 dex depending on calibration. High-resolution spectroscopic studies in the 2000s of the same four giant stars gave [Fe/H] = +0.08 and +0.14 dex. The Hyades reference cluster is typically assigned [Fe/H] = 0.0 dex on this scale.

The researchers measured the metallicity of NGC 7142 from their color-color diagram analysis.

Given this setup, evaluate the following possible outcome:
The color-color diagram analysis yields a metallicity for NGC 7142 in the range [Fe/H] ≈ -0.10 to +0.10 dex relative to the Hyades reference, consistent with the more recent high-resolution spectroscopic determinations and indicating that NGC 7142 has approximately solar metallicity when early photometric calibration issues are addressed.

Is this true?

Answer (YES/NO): YES